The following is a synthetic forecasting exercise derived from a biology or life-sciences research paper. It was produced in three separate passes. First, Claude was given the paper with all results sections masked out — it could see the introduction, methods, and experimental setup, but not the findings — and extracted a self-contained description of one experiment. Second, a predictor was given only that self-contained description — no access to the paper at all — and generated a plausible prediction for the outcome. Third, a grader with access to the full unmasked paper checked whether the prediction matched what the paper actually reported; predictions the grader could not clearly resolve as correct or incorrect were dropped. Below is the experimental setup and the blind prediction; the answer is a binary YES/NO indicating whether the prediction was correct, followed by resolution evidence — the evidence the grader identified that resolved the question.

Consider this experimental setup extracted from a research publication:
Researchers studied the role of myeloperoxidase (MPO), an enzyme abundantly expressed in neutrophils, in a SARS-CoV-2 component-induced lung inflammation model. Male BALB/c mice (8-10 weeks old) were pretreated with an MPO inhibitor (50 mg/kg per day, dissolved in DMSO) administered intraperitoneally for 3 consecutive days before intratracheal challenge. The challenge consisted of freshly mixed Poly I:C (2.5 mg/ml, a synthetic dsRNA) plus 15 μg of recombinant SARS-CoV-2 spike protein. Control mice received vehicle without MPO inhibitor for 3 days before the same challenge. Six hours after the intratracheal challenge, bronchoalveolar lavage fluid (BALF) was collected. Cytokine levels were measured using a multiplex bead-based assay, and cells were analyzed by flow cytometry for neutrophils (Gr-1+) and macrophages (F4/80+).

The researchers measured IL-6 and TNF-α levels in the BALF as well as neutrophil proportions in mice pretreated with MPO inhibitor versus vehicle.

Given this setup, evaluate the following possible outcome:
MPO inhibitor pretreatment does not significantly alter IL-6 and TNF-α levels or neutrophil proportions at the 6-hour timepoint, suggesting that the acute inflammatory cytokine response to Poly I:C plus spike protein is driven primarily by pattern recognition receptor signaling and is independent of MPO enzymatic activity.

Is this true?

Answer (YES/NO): NO